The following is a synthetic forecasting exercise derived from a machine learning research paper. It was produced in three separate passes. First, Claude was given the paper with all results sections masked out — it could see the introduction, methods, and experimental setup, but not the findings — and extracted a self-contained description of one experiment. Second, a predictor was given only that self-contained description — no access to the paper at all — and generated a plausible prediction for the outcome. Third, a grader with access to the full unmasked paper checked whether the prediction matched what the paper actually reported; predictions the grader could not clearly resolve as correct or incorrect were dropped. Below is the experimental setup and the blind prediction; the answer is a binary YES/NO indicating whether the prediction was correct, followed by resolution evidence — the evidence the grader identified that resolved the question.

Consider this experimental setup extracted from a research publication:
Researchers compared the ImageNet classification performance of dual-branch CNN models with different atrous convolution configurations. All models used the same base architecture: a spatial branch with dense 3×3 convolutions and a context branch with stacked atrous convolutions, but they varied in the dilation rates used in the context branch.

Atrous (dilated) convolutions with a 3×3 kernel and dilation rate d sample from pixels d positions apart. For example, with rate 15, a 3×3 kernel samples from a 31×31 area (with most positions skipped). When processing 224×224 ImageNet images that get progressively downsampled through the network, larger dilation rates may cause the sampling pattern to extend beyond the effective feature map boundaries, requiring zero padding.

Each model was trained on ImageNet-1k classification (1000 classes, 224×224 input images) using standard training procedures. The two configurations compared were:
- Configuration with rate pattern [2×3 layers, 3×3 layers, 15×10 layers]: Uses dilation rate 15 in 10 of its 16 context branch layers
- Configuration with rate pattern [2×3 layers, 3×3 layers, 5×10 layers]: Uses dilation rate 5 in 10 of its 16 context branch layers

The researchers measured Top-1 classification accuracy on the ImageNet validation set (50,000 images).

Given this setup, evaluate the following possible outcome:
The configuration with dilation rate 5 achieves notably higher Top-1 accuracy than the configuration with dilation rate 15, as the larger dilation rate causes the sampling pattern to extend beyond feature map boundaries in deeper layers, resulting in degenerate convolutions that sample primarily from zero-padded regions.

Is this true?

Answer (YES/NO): YES